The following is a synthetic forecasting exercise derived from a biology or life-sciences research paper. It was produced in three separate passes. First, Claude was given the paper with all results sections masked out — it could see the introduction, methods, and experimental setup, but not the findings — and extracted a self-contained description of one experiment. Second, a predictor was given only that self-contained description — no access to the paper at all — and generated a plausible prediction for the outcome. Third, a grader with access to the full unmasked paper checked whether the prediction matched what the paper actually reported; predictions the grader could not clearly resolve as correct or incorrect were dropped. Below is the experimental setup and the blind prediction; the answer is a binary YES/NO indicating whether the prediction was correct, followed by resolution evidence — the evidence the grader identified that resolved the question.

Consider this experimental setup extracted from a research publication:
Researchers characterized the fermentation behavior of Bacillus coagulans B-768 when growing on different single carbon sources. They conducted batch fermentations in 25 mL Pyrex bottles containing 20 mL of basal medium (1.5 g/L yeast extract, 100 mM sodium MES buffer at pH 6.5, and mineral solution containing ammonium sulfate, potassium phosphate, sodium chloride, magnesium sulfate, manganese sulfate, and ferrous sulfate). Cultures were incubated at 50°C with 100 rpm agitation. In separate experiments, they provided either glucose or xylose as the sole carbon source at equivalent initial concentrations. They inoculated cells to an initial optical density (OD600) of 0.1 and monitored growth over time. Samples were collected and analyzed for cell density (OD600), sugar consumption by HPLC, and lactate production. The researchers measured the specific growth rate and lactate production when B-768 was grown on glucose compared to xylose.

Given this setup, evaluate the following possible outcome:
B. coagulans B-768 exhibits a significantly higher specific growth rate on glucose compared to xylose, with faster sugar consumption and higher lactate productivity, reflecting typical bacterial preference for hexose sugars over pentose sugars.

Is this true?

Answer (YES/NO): YES